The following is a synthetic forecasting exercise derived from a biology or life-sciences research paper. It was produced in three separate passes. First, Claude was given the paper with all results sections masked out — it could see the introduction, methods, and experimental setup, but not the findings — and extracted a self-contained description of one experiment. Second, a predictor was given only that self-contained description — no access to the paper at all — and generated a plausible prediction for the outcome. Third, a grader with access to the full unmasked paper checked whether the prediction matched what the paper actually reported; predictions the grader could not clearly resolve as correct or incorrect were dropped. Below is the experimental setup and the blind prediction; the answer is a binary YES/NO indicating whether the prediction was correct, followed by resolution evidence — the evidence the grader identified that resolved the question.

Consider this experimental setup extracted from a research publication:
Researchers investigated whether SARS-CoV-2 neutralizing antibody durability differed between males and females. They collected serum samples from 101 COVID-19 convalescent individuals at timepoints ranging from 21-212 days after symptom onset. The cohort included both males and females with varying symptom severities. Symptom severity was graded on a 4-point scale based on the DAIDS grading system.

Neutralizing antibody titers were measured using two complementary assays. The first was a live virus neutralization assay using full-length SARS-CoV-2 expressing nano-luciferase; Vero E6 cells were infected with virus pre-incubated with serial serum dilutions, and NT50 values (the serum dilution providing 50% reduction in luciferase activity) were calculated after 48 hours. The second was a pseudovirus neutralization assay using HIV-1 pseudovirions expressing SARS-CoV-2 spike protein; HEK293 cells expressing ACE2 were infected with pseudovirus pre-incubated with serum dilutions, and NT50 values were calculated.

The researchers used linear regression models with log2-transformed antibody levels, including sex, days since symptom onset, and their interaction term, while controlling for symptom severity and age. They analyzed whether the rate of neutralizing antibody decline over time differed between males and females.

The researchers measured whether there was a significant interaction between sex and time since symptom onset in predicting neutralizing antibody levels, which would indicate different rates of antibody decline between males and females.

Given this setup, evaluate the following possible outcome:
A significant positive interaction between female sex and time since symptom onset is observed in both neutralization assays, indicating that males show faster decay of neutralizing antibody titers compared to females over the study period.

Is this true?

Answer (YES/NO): NO